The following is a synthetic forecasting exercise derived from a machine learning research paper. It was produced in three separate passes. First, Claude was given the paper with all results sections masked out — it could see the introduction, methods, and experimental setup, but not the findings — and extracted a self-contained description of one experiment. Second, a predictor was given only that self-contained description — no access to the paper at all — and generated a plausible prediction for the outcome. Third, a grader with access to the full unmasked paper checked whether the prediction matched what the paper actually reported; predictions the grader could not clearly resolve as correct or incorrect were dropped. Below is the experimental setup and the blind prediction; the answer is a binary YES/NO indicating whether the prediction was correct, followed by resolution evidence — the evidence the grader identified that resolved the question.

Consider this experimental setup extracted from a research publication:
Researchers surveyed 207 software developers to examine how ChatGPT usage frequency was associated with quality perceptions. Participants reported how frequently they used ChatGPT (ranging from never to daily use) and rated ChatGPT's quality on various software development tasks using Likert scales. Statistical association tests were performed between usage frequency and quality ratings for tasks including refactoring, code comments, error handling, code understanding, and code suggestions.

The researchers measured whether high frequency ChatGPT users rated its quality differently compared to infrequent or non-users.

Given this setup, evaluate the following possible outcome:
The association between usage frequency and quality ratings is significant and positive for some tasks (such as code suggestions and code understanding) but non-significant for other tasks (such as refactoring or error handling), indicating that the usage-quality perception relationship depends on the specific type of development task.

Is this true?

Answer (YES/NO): NO